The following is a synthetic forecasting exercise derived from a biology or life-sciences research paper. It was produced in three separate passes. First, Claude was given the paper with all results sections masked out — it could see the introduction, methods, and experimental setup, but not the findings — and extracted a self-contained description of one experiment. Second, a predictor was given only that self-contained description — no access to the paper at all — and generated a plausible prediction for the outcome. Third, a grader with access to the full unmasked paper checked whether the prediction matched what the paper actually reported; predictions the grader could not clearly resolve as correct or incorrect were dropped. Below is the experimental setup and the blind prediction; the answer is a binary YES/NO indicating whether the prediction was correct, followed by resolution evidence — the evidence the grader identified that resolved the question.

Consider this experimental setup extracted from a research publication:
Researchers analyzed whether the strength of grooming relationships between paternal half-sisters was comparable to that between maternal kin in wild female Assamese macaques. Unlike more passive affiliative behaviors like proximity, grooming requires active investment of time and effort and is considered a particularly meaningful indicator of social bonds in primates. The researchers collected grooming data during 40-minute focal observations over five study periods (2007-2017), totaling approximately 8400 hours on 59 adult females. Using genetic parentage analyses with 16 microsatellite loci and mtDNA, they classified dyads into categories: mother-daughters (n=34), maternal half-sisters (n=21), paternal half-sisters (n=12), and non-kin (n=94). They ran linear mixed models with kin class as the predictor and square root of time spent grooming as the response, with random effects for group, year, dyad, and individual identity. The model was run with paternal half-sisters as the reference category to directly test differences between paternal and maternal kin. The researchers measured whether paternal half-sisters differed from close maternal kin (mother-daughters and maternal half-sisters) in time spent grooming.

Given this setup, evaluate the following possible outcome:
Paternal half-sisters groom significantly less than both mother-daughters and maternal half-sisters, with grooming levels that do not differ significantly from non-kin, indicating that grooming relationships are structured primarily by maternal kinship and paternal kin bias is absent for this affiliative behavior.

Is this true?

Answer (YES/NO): NO